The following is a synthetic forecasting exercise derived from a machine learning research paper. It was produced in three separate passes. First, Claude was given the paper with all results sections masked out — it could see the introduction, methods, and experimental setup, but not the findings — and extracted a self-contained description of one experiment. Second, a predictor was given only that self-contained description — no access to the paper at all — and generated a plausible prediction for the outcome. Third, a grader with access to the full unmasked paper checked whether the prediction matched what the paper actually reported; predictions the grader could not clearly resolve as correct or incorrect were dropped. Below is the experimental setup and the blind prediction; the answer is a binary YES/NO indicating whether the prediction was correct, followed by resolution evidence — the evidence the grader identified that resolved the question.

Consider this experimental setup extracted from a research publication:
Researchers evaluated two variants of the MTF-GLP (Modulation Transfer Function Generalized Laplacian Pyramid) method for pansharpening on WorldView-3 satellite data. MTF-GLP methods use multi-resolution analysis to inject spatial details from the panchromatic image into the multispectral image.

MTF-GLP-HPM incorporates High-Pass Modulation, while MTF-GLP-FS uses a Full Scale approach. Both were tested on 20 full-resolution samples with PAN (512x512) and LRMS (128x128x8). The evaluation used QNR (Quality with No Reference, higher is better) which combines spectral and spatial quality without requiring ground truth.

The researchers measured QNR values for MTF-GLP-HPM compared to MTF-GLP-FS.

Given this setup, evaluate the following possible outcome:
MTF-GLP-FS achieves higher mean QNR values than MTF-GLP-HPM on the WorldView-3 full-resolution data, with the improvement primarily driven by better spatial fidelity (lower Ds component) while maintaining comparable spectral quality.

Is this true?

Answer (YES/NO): NO